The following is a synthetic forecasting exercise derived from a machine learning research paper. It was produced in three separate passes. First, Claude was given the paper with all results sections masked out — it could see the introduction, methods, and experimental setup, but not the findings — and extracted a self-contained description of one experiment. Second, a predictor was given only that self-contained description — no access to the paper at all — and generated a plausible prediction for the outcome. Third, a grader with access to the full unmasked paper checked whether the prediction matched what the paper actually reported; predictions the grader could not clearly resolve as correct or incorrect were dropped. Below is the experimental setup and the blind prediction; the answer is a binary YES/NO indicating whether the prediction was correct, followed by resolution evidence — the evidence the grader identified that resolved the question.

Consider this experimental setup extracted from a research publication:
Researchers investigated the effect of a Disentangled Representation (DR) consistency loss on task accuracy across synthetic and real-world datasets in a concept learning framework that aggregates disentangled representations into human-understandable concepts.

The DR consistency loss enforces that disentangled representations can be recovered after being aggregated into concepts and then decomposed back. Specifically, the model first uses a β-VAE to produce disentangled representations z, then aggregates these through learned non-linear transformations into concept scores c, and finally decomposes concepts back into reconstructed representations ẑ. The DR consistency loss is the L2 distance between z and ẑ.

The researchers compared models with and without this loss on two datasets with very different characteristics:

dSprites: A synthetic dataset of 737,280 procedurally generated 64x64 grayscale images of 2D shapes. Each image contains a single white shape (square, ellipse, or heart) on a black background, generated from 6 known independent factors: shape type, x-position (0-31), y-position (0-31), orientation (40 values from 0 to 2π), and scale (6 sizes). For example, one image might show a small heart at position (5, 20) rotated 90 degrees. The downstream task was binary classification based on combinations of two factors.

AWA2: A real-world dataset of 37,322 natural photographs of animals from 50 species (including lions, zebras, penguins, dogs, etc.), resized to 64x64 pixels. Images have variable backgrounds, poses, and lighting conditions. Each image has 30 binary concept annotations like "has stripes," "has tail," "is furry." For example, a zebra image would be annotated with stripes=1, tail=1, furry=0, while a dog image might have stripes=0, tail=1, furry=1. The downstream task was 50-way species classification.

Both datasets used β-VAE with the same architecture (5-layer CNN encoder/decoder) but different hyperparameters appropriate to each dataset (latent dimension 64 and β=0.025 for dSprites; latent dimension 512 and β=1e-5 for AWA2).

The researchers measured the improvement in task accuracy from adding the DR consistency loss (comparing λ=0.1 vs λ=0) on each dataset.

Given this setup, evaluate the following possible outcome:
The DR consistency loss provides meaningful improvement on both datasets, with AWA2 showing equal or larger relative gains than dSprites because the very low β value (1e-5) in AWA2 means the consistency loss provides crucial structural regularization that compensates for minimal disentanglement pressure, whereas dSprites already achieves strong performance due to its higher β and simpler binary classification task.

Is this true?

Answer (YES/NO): YES